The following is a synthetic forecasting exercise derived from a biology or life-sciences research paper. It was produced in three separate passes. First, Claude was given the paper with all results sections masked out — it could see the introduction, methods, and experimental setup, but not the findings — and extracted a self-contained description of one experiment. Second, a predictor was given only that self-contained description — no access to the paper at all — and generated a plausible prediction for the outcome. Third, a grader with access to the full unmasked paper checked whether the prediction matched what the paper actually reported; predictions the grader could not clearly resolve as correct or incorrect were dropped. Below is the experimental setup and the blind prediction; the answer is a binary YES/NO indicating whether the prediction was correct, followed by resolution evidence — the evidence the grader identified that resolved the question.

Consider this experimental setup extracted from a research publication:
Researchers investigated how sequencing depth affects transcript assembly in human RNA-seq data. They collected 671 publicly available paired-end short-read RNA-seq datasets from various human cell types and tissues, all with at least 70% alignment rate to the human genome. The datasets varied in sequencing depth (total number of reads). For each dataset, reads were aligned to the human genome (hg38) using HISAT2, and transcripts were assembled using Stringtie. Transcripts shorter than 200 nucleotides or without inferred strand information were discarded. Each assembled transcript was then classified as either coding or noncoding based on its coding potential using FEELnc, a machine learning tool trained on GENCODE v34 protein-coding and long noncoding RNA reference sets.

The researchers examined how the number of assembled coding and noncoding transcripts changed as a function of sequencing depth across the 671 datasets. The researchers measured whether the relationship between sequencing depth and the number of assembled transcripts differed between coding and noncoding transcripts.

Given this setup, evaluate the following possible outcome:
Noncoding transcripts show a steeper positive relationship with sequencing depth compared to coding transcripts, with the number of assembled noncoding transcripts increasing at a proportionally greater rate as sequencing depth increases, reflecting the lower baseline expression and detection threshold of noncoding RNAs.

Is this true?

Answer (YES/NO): YES